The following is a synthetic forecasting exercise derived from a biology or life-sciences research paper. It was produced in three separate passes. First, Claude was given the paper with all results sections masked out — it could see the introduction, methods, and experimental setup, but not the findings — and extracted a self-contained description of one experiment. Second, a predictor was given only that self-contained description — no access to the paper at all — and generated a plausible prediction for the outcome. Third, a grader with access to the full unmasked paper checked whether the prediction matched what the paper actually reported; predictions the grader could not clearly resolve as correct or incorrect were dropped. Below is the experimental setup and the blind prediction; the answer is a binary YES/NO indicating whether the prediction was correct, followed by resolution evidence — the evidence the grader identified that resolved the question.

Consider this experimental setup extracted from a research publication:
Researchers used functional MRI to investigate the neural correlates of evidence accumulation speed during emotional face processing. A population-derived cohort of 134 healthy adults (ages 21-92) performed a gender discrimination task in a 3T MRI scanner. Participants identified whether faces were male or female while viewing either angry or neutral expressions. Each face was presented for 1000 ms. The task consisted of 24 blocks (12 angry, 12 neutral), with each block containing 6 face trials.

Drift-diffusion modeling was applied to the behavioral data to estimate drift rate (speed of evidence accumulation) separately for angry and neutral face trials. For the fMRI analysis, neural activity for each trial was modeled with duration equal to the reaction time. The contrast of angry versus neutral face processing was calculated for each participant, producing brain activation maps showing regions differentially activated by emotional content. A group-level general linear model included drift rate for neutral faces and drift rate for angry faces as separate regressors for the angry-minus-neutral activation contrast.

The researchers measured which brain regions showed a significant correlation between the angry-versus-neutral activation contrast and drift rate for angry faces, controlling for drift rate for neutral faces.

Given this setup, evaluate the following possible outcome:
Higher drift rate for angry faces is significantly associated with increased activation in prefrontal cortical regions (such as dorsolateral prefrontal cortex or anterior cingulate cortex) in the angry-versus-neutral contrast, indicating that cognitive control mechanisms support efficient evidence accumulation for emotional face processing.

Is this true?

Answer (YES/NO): NO